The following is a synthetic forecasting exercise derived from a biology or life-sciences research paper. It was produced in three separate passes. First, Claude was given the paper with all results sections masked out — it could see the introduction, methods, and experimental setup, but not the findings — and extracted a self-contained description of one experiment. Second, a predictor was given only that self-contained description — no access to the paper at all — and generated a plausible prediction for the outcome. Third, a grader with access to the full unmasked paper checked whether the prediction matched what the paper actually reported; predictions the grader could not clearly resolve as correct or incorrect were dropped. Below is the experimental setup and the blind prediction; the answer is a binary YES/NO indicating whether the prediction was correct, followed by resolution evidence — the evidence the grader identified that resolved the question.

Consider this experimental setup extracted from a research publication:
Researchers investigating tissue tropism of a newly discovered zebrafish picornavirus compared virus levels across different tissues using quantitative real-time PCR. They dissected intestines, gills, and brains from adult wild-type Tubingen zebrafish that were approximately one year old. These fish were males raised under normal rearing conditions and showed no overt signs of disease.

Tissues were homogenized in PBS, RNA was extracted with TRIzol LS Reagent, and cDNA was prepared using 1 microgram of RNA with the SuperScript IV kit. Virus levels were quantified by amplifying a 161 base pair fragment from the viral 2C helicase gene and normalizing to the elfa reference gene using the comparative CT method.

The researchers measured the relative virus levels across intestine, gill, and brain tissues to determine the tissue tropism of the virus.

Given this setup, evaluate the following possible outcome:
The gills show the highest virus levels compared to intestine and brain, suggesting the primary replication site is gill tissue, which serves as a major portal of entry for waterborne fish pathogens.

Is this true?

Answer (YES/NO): NO